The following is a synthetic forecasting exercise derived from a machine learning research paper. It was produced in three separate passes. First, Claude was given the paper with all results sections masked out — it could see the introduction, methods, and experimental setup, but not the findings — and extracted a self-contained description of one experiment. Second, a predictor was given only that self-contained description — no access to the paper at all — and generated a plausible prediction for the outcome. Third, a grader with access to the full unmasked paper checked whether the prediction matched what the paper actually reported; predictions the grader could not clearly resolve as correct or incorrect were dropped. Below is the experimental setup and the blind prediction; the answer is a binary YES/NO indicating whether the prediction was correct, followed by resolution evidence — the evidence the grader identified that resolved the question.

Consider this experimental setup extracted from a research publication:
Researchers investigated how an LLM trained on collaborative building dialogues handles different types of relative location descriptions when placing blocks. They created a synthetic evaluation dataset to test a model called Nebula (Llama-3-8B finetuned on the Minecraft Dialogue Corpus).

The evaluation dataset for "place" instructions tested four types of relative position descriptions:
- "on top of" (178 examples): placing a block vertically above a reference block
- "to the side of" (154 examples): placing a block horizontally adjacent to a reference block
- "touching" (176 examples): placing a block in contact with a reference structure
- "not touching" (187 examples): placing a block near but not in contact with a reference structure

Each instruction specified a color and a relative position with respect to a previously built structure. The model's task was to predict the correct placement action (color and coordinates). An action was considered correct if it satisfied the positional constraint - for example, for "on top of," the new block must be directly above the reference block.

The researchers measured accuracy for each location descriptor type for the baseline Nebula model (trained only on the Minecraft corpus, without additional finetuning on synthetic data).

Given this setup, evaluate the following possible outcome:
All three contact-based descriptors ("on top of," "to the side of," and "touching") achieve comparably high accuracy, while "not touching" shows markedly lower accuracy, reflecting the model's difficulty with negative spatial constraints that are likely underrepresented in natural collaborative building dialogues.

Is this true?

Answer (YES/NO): NO